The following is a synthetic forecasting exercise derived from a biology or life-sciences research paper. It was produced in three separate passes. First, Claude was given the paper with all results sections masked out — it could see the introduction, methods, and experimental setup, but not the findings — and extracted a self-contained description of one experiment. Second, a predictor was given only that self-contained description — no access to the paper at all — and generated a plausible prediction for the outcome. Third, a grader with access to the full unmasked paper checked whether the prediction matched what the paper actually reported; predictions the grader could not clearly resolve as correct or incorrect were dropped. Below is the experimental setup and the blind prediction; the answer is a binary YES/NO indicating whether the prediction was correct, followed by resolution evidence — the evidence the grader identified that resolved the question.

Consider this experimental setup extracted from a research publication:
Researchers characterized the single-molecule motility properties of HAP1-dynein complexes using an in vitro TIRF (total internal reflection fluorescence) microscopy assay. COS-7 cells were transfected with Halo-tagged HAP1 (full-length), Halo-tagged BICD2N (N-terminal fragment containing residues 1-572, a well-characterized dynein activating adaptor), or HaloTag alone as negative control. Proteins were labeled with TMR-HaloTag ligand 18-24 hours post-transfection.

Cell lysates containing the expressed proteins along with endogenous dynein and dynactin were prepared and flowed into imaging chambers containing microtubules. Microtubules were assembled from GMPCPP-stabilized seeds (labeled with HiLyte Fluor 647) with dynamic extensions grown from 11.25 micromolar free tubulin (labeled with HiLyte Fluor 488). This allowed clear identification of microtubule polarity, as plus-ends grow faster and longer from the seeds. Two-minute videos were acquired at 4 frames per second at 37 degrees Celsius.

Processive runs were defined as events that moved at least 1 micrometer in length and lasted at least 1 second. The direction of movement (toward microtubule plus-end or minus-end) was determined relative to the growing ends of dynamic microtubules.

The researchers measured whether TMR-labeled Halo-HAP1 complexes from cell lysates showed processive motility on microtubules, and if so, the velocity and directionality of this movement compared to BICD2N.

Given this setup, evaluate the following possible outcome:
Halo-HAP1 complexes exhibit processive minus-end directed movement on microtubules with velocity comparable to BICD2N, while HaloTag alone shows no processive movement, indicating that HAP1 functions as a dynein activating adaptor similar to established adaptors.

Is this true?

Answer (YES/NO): YES